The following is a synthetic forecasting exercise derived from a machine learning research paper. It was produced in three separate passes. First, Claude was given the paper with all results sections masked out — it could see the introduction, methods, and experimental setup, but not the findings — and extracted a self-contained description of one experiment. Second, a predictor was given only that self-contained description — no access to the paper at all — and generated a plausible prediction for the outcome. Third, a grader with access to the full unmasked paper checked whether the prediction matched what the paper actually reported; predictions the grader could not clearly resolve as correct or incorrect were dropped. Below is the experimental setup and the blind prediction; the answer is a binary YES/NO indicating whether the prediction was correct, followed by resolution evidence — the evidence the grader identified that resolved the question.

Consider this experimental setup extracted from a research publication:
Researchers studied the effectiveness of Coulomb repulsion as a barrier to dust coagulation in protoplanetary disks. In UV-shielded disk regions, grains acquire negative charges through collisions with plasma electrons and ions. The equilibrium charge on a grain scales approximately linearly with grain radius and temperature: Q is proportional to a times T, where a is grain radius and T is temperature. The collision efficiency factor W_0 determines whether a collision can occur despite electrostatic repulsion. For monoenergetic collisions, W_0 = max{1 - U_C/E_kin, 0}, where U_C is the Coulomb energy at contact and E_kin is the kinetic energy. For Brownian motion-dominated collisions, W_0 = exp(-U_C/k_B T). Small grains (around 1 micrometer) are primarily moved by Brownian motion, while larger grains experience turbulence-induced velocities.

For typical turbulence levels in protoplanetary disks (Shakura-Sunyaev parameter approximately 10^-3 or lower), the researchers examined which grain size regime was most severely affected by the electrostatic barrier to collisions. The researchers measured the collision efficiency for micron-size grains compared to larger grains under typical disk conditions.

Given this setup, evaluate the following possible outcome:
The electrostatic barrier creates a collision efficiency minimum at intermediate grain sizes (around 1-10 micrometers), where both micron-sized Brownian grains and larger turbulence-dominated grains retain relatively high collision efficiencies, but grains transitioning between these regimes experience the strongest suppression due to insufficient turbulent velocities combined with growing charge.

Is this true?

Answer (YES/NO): NO